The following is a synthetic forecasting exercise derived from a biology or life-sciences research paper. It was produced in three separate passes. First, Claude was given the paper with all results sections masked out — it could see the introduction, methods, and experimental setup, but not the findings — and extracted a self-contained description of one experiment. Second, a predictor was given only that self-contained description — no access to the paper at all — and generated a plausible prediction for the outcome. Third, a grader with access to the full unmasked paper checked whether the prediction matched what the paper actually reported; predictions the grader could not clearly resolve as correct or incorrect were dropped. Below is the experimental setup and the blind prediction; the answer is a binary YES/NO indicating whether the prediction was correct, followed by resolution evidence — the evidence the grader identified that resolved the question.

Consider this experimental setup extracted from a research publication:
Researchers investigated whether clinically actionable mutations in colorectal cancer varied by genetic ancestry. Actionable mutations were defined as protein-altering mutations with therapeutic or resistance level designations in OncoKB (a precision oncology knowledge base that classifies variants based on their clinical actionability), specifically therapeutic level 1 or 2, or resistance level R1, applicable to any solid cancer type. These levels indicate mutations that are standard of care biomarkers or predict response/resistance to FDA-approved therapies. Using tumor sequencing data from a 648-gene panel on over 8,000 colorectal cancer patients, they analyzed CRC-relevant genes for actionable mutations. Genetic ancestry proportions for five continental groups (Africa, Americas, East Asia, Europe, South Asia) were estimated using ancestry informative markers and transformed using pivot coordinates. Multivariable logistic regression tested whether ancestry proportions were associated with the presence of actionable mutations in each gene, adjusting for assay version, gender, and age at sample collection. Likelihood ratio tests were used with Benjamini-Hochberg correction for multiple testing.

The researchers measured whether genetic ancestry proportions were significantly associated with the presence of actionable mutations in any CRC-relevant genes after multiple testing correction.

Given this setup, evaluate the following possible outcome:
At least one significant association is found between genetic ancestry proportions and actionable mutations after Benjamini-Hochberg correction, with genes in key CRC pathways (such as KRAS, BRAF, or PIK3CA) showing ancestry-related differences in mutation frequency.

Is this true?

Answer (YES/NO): YES